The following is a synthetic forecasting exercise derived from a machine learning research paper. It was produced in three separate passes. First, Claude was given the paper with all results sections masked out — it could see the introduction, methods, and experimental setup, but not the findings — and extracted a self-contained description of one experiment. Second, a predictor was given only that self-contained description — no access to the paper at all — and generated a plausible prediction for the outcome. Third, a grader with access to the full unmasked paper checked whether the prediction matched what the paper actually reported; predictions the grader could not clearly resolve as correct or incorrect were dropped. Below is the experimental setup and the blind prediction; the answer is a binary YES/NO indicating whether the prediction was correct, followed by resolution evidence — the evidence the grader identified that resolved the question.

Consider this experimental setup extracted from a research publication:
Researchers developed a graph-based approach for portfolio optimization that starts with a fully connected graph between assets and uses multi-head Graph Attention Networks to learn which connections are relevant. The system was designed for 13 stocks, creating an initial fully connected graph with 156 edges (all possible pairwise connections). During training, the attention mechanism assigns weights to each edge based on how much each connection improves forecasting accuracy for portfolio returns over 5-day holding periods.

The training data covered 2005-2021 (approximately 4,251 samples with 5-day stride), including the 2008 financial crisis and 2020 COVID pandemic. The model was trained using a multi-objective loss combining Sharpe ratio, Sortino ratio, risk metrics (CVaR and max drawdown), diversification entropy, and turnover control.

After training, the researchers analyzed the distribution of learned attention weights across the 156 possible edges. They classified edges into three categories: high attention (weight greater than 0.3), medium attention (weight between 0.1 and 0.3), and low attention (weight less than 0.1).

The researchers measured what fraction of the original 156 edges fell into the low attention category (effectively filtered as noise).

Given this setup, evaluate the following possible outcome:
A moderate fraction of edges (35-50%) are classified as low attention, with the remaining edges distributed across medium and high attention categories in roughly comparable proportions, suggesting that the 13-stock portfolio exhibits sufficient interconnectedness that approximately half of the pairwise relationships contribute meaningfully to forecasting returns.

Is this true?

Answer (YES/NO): NO